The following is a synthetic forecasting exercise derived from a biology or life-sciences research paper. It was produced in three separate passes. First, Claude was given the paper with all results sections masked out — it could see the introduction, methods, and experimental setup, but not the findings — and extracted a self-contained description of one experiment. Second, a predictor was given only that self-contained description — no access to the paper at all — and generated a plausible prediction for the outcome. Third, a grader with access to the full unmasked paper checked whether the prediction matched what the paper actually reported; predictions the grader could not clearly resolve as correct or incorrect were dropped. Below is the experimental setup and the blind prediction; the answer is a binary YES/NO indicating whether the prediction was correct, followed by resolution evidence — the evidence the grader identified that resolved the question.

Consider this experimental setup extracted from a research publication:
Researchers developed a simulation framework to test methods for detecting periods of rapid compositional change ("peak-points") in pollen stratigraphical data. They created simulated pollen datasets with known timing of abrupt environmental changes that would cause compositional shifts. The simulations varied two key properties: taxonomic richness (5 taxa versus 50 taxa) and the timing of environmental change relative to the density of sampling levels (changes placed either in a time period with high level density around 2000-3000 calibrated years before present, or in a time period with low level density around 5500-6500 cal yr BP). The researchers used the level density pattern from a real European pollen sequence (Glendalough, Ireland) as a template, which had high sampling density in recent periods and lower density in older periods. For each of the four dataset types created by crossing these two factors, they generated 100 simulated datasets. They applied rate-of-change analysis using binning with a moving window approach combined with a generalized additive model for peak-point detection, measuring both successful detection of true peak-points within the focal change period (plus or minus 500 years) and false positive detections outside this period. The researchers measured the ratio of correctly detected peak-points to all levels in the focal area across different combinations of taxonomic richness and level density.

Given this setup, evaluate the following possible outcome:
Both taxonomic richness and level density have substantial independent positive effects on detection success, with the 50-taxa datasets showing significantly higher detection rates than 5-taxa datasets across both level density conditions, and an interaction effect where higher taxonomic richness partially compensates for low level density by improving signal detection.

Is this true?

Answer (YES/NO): NO